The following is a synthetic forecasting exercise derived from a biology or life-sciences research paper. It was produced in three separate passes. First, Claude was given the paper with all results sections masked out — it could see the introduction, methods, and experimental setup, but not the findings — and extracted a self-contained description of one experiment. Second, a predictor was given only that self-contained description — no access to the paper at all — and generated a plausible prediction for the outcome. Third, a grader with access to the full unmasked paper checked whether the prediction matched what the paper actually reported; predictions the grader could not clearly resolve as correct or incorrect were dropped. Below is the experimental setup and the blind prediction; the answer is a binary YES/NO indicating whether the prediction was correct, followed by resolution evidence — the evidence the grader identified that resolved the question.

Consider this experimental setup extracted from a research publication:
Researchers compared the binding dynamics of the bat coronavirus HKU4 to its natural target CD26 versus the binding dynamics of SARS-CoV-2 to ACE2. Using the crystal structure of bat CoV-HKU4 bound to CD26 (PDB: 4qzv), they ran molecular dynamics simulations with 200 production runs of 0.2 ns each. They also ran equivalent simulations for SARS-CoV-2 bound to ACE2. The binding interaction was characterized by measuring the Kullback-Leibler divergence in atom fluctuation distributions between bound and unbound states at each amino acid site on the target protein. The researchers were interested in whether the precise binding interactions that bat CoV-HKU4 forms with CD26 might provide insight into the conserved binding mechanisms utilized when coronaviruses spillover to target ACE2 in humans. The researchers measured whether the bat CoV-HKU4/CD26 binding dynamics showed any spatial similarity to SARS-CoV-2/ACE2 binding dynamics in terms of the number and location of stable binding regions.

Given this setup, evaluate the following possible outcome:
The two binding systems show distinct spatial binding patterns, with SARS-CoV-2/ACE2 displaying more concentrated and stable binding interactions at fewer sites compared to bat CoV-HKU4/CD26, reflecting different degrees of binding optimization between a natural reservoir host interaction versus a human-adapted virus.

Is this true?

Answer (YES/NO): NO